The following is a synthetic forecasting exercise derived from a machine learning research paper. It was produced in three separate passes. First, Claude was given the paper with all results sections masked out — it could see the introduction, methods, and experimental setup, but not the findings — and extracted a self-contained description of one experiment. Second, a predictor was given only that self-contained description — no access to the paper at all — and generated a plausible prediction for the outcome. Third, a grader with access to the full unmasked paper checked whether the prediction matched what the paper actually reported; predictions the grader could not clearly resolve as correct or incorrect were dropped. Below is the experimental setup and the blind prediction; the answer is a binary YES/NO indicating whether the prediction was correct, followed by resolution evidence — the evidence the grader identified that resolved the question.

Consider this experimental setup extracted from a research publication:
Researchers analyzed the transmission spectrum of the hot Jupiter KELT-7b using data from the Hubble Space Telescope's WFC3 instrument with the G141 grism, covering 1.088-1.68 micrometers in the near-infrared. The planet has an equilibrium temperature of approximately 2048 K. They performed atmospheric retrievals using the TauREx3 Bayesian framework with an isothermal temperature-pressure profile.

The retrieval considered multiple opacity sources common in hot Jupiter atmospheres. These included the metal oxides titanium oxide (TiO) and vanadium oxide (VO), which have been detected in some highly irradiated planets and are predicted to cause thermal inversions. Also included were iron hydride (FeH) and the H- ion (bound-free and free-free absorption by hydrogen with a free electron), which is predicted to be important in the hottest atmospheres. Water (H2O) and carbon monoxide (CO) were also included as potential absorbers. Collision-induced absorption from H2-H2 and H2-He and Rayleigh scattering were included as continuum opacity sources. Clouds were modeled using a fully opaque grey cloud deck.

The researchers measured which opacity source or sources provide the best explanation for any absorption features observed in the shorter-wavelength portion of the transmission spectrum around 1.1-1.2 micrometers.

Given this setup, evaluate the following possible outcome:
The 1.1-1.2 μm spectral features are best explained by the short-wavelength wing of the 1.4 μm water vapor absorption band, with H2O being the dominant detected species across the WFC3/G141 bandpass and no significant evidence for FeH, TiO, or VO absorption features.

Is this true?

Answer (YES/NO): NO